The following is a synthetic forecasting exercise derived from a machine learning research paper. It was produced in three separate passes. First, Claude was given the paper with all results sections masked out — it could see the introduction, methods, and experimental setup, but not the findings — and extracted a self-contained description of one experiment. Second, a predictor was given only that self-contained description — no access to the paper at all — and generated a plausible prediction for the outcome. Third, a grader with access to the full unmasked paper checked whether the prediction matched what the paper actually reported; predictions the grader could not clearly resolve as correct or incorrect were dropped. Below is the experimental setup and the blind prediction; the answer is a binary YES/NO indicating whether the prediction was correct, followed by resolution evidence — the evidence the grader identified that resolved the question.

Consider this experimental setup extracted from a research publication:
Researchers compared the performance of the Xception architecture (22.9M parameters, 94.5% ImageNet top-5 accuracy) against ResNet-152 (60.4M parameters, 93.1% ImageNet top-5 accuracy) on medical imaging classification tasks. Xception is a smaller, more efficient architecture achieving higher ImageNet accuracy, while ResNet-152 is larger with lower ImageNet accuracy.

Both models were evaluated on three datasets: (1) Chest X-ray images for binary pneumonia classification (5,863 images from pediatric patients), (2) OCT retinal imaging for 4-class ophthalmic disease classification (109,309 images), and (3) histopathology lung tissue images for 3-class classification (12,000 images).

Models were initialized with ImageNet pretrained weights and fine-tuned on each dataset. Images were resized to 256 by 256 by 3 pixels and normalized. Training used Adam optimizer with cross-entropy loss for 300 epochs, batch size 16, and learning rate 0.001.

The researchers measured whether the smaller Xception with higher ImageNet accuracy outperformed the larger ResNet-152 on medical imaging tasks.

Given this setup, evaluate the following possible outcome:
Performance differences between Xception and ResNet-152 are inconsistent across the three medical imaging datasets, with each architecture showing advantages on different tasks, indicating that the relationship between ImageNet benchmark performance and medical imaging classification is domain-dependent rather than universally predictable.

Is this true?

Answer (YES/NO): YES